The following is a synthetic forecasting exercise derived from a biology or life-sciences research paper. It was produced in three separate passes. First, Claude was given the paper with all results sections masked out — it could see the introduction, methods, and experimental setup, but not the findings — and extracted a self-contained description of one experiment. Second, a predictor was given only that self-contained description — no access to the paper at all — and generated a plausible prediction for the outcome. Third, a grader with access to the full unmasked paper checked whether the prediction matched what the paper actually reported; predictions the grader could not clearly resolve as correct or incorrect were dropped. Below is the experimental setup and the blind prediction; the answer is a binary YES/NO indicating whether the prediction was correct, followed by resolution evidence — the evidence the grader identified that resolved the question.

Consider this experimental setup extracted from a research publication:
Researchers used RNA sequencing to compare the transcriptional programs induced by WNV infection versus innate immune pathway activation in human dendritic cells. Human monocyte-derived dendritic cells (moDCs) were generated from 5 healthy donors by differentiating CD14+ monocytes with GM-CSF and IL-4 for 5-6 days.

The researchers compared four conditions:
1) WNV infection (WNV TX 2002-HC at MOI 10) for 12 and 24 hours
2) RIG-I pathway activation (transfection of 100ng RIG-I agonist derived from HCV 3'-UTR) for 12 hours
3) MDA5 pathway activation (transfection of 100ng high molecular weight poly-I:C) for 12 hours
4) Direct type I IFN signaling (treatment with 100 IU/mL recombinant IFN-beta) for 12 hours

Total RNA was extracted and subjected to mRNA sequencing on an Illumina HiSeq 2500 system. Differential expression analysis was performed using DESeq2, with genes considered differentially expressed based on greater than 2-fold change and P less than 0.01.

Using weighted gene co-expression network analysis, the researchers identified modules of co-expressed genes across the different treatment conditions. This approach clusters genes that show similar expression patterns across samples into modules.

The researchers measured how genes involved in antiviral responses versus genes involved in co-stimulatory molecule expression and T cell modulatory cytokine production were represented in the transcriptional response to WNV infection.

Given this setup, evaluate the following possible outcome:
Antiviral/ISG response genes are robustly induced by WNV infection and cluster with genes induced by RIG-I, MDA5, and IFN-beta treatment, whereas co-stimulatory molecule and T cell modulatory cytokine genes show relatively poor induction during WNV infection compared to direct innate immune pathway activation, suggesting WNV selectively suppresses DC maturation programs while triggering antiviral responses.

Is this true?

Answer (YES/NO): YES